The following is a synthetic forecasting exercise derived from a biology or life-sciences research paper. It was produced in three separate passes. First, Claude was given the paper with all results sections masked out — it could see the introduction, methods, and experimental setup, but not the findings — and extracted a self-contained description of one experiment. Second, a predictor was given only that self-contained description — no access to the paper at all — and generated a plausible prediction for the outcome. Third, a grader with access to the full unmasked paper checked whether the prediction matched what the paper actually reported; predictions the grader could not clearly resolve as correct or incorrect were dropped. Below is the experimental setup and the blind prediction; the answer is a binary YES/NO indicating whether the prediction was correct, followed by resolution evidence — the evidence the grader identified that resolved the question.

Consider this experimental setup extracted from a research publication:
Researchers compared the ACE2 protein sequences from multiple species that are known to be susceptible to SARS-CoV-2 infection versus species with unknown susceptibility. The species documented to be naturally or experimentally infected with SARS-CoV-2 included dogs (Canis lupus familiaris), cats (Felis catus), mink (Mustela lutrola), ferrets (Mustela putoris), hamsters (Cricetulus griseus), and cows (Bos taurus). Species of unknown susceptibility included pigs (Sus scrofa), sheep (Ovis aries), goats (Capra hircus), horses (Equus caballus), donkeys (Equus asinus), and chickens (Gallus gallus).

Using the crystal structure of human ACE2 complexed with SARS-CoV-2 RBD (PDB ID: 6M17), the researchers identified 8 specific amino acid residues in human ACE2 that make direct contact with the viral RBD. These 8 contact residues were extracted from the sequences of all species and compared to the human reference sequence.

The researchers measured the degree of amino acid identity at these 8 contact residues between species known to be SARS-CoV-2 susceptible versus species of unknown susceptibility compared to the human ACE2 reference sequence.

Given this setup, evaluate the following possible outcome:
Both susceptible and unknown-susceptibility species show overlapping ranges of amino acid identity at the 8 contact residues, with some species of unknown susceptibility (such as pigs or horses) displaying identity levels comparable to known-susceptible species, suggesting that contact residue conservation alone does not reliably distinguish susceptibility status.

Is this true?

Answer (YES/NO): NO